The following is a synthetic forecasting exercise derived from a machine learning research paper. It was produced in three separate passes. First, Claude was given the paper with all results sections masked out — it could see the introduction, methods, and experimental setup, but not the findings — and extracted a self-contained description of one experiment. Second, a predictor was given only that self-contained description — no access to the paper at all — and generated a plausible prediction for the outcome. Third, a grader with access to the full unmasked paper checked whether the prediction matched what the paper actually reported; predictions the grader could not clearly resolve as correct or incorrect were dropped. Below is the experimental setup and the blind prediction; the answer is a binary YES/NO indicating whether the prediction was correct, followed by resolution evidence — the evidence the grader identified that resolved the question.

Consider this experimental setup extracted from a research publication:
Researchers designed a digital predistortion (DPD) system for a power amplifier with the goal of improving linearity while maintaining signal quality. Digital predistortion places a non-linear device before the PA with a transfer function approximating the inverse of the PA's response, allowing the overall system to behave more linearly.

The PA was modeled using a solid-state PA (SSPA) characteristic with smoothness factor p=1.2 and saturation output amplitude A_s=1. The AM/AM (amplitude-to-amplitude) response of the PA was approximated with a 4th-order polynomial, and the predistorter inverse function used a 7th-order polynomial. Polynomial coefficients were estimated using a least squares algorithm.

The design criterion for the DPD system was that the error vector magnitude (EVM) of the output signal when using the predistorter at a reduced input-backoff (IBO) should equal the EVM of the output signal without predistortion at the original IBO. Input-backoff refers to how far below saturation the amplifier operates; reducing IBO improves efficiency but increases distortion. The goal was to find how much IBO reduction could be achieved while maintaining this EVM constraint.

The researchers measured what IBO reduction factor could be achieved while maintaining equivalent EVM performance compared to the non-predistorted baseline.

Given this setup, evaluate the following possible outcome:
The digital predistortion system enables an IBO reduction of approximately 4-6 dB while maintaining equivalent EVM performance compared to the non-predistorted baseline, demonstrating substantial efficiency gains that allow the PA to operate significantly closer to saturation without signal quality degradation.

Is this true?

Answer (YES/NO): NO